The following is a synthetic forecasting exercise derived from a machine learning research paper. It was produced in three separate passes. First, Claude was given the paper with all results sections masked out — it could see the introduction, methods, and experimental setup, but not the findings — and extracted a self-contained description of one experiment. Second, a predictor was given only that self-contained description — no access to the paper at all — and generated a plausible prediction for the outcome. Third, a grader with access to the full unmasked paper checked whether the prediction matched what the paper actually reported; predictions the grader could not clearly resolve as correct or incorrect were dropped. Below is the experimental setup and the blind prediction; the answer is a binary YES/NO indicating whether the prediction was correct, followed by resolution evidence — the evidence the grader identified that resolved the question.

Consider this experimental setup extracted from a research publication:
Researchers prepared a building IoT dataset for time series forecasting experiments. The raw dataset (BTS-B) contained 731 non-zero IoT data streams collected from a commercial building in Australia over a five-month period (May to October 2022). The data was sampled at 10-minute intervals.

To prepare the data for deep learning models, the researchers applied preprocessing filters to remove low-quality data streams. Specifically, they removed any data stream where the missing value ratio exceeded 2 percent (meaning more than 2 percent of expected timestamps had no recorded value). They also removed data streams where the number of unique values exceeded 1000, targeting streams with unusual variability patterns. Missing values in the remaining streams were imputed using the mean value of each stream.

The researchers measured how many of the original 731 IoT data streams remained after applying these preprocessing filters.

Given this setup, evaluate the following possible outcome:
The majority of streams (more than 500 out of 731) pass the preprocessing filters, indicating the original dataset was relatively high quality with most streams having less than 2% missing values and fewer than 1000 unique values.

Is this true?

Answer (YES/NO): NO